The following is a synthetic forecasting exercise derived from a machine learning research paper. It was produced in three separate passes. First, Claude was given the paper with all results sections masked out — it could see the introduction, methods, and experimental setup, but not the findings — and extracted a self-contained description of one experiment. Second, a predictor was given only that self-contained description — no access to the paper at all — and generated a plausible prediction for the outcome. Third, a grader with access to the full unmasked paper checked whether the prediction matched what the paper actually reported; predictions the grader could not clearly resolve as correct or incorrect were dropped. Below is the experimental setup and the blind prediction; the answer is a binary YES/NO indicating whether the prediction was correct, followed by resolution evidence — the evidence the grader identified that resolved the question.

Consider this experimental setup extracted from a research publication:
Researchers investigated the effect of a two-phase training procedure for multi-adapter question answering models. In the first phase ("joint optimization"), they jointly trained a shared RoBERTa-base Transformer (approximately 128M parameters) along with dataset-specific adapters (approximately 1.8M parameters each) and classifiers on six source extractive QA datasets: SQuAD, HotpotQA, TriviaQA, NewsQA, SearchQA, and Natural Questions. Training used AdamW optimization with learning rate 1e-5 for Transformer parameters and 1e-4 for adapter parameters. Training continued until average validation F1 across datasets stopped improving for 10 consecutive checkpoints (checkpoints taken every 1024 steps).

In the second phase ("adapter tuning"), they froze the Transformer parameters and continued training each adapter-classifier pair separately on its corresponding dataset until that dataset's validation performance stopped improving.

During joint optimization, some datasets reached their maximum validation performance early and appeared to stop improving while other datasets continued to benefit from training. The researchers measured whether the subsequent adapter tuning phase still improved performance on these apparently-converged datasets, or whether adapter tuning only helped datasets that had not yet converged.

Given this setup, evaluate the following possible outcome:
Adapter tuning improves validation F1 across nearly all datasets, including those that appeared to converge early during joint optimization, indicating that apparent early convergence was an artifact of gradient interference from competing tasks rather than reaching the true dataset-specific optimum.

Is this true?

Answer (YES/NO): YES